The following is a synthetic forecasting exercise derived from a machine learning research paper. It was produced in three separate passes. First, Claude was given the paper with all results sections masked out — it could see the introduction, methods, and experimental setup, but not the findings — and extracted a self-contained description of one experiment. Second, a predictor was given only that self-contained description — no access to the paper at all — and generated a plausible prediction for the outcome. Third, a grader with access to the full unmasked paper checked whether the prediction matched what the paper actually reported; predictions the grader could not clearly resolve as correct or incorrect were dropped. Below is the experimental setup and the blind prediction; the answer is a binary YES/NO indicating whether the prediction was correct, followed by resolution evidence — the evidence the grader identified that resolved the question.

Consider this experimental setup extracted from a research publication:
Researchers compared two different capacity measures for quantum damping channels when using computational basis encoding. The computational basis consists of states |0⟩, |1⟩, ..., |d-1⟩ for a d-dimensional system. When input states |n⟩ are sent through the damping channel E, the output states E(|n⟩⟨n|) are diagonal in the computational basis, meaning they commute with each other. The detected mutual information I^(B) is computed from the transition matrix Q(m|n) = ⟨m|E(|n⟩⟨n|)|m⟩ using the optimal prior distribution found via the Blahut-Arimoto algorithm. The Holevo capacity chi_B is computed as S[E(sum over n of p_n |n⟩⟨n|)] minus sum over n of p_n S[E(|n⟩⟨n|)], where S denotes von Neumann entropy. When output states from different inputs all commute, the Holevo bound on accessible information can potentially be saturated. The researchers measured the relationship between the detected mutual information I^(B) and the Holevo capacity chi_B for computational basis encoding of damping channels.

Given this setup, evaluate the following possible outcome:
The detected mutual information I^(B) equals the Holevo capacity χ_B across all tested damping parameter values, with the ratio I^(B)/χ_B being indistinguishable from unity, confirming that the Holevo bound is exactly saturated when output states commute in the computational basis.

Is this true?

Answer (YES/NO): YES